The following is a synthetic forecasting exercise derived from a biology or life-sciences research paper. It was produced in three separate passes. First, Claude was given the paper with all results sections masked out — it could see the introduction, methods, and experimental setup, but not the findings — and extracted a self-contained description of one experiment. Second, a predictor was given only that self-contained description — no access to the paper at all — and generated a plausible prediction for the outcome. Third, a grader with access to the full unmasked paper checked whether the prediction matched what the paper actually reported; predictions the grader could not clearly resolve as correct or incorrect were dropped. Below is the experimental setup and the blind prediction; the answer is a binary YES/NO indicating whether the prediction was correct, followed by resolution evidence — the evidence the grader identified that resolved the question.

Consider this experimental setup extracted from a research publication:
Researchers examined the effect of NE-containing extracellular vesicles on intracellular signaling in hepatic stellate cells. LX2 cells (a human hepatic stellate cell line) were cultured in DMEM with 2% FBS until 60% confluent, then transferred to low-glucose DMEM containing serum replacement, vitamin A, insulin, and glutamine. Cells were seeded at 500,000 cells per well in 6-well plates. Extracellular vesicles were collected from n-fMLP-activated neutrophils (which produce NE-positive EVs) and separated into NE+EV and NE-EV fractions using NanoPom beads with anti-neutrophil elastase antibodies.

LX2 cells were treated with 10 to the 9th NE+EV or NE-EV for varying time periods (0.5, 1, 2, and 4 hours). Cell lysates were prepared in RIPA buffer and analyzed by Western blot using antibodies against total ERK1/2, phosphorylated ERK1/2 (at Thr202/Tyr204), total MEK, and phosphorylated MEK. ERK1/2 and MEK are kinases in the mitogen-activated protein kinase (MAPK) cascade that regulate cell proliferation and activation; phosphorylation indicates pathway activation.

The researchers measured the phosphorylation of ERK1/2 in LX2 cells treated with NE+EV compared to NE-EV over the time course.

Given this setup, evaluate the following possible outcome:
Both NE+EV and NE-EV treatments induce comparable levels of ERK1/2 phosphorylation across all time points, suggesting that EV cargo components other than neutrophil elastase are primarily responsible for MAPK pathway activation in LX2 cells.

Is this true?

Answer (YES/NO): NO